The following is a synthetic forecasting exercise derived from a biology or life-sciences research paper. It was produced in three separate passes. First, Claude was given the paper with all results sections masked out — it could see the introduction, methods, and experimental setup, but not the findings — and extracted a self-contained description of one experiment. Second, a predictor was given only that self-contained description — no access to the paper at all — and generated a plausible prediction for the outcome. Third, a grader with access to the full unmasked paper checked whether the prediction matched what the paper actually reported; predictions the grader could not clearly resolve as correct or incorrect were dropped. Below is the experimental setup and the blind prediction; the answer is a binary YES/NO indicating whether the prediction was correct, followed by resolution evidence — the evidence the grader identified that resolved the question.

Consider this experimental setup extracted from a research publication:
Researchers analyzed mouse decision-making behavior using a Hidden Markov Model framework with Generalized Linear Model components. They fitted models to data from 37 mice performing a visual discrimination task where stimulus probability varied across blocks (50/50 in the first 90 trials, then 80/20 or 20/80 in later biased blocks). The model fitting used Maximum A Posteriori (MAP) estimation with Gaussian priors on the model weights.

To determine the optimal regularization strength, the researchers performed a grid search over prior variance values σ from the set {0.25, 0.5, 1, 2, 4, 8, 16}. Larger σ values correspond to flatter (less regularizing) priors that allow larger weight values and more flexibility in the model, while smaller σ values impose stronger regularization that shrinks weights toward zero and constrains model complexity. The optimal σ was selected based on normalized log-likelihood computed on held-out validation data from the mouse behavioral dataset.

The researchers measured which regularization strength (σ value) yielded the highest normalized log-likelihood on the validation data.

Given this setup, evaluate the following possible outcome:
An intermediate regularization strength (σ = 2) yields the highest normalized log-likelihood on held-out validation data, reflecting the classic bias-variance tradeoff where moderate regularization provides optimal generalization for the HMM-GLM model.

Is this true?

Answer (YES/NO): NO